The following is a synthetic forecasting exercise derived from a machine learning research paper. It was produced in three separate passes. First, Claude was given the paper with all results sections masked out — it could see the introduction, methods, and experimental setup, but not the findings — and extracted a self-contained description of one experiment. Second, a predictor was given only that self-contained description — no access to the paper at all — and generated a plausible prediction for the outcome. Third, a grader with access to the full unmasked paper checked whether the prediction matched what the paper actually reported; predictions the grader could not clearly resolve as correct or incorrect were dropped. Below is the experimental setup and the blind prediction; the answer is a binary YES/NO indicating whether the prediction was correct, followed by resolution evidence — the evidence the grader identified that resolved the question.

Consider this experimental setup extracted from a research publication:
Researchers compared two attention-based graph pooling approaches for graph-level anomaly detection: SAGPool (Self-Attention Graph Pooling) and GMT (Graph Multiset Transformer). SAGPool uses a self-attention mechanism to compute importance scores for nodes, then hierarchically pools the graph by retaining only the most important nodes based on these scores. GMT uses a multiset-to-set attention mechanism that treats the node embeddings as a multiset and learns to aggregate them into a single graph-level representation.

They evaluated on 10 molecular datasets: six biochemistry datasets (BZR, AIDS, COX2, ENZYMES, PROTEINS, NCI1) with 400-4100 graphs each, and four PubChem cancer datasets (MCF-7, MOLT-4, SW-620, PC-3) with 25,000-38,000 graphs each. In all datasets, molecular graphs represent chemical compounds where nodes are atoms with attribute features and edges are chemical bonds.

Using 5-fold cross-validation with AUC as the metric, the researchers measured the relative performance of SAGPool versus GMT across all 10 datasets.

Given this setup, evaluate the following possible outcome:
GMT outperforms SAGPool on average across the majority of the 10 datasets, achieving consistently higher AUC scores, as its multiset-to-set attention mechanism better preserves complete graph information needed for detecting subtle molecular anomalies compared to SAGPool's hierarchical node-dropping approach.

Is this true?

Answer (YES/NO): YES